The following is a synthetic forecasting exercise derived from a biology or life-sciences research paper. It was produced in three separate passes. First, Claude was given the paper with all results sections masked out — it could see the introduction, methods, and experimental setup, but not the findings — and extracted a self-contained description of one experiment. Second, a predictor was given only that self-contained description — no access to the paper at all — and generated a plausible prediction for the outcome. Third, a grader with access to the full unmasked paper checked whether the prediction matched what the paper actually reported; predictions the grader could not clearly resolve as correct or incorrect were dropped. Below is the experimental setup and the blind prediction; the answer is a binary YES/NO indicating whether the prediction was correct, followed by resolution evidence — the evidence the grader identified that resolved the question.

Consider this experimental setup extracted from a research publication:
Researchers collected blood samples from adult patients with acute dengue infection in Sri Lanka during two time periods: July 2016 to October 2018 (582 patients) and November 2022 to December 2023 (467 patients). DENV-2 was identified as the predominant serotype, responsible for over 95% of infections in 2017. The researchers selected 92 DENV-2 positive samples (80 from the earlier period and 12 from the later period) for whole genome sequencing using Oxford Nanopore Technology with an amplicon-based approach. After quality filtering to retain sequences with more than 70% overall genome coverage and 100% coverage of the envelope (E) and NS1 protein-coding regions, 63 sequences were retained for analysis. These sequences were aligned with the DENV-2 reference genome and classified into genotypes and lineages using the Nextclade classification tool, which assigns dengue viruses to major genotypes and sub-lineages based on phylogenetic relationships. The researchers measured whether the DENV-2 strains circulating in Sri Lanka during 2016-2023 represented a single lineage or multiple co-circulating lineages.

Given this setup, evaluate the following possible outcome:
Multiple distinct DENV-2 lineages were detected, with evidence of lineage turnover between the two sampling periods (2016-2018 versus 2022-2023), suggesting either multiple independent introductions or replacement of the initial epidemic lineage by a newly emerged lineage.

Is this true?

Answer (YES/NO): NO